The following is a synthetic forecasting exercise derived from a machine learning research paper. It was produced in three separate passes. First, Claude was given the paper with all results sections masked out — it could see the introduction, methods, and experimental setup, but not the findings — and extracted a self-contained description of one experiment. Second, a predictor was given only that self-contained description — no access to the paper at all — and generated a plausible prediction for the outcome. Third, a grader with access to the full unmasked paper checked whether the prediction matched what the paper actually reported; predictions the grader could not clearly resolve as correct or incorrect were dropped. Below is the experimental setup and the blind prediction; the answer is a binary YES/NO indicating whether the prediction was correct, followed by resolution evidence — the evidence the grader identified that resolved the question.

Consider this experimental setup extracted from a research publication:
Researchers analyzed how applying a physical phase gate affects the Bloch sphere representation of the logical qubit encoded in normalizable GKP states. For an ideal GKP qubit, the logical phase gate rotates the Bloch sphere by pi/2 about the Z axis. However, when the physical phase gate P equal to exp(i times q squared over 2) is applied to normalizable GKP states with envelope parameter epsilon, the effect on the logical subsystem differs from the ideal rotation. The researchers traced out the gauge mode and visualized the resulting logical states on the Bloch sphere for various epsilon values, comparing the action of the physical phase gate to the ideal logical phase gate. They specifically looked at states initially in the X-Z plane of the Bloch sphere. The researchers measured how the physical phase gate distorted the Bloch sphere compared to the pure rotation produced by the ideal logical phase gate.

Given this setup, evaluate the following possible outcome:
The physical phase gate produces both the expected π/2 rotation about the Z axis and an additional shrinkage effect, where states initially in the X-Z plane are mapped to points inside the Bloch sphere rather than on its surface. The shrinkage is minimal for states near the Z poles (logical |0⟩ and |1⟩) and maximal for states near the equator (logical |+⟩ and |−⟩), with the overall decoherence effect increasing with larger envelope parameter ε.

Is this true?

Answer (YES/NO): YES